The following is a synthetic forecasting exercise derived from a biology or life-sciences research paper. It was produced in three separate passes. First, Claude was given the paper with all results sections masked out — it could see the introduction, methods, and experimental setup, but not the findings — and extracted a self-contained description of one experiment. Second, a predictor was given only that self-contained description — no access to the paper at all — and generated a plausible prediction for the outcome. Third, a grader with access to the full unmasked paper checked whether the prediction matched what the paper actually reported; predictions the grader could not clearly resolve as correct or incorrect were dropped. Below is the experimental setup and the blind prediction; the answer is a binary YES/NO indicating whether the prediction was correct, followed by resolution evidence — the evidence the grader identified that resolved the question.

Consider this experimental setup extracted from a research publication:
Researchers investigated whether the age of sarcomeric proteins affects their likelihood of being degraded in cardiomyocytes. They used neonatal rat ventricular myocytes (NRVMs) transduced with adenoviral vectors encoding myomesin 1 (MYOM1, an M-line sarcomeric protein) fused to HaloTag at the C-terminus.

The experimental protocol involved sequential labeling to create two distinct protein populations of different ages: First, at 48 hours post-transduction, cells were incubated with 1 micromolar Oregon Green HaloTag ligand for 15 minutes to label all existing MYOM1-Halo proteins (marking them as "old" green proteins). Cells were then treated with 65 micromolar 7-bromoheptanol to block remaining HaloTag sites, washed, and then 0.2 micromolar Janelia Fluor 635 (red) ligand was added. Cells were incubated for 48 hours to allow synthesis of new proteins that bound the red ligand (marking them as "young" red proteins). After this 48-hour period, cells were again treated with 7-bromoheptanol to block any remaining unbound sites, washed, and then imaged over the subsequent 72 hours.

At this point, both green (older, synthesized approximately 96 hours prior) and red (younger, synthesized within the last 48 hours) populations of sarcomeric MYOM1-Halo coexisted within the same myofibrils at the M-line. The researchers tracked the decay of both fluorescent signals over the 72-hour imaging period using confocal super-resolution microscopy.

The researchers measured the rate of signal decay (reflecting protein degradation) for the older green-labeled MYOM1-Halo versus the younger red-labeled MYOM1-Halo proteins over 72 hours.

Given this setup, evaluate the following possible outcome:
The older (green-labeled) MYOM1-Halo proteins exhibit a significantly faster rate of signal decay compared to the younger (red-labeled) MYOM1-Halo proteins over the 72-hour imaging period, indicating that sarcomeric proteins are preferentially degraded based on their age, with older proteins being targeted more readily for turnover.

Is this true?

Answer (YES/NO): NO